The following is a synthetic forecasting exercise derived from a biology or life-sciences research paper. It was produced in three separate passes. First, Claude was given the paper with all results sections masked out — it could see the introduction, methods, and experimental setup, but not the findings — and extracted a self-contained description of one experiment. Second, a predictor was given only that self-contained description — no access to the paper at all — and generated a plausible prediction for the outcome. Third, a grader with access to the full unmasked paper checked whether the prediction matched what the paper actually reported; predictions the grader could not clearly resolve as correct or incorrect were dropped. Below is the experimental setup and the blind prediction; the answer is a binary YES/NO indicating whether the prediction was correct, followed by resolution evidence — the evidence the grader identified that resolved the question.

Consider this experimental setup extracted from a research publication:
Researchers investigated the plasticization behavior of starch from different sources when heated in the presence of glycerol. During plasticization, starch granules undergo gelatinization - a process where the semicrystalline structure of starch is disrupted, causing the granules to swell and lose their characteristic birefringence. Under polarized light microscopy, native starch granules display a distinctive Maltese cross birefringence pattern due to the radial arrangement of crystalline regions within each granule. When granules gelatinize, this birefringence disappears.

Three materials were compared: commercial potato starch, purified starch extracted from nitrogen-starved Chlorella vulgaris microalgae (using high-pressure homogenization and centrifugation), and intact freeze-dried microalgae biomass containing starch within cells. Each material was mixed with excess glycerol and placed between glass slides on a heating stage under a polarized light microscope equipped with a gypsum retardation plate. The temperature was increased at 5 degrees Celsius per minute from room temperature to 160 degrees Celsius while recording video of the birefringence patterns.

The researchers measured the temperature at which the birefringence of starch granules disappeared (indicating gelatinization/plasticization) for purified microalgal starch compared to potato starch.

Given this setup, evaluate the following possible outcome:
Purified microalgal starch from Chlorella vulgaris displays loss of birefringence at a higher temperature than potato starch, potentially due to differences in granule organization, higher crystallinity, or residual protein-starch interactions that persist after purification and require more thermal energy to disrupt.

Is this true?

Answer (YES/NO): NO